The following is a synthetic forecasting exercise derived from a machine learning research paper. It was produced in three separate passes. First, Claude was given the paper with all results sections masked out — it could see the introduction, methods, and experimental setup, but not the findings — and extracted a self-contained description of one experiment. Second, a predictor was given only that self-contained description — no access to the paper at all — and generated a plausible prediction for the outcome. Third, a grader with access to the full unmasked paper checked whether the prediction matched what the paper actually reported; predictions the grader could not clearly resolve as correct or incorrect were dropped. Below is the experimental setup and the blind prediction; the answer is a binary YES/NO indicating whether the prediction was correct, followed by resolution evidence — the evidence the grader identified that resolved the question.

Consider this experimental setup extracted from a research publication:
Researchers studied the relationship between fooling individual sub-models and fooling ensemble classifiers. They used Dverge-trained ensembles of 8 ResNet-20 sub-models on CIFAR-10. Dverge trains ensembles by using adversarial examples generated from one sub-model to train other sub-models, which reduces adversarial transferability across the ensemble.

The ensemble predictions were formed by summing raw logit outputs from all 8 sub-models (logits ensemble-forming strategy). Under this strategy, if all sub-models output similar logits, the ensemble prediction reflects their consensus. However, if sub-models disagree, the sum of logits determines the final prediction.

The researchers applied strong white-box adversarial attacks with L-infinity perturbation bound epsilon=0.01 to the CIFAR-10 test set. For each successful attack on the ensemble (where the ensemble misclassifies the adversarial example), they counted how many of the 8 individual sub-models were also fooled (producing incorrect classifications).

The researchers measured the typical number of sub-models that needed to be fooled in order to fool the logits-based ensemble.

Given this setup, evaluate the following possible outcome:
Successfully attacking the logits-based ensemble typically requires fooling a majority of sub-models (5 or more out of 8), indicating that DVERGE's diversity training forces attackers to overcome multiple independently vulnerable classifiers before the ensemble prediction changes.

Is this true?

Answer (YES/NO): NO